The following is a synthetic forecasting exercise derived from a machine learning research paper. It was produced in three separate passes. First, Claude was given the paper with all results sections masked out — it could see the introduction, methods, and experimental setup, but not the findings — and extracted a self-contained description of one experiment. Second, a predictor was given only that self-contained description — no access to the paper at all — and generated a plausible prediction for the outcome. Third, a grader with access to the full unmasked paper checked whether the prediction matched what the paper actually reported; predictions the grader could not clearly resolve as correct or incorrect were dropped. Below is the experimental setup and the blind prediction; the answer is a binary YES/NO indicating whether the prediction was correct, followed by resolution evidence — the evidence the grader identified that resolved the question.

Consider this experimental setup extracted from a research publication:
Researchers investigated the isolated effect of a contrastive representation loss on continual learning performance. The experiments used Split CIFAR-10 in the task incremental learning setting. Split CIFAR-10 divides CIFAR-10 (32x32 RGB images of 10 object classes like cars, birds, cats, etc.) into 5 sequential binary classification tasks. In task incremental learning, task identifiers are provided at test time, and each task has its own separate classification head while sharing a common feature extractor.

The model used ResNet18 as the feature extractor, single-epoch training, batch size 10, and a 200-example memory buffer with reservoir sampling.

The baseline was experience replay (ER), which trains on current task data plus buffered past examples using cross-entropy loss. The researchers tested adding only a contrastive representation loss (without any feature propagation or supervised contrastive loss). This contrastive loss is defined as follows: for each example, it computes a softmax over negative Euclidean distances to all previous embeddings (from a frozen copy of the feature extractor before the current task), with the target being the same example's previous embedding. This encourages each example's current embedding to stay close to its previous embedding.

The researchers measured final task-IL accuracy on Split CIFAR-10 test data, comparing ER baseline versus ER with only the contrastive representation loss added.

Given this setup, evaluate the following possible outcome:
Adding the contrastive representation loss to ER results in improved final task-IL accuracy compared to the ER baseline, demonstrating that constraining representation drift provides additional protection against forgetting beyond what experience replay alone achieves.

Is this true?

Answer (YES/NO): NO